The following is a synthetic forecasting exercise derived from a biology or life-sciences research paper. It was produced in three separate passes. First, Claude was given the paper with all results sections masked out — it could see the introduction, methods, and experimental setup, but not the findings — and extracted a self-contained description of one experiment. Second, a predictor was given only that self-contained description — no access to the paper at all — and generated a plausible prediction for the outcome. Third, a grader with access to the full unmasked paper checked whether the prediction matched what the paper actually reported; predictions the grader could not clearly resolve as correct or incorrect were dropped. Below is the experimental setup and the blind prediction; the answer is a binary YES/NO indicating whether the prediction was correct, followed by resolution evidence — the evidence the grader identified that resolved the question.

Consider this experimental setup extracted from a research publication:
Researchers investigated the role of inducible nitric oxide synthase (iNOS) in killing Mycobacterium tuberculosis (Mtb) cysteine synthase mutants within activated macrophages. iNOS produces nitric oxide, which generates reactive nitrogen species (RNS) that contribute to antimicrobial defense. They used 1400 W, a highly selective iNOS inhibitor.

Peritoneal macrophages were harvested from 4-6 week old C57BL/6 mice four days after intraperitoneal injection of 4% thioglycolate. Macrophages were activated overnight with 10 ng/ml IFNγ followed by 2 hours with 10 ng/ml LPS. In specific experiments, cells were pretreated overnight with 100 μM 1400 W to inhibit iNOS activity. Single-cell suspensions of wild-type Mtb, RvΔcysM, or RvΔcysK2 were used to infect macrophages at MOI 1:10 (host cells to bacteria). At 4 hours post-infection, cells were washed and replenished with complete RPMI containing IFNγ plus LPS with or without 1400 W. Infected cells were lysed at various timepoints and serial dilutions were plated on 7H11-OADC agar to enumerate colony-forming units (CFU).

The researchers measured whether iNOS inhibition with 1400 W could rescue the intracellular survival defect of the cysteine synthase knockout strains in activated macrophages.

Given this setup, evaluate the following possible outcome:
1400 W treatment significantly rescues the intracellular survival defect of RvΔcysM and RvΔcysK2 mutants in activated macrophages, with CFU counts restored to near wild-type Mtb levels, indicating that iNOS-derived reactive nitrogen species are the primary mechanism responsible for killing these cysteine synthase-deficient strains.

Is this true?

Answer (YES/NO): NO